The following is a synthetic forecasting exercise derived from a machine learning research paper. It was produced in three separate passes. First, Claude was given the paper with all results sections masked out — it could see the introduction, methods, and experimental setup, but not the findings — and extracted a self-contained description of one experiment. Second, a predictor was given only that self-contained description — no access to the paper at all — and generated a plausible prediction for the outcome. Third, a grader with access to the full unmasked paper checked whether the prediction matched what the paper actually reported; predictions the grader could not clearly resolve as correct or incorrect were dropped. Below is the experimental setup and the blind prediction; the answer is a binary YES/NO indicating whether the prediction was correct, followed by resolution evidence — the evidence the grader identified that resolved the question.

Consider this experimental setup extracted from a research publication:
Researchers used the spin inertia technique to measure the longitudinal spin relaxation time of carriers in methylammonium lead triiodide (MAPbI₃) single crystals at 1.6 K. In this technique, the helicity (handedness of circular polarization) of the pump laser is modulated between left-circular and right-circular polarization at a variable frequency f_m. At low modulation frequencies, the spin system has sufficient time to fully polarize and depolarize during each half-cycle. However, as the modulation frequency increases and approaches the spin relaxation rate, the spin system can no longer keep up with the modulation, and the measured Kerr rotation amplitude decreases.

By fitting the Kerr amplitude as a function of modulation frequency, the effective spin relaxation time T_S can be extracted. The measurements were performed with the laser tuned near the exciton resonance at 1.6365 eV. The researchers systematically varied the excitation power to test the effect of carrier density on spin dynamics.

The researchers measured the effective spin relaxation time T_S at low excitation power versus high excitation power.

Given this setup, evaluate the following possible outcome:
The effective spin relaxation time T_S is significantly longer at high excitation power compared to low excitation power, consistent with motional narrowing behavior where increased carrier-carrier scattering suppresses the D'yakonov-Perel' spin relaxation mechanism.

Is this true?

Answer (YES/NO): NO